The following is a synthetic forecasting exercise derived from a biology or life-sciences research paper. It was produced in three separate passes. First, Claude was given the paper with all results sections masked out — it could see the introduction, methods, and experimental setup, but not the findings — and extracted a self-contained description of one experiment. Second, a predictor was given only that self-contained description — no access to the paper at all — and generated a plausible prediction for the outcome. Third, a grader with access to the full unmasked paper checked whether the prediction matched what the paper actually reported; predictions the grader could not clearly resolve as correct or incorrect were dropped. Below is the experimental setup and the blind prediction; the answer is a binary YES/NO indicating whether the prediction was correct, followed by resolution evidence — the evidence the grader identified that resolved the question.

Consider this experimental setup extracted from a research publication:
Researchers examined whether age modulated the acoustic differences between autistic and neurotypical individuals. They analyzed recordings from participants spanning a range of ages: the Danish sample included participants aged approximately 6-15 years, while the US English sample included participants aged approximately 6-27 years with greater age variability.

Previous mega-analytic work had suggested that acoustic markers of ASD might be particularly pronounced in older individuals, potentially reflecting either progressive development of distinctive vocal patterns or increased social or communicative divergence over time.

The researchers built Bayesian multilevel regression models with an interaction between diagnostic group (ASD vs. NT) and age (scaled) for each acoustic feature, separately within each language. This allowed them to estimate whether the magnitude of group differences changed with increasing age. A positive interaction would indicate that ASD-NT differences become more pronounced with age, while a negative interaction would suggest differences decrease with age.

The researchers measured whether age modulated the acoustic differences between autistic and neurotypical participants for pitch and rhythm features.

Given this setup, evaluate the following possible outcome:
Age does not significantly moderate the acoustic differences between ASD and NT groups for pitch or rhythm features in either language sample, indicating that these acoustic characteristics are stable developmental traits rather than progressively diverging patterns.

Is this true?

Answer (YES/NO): NO